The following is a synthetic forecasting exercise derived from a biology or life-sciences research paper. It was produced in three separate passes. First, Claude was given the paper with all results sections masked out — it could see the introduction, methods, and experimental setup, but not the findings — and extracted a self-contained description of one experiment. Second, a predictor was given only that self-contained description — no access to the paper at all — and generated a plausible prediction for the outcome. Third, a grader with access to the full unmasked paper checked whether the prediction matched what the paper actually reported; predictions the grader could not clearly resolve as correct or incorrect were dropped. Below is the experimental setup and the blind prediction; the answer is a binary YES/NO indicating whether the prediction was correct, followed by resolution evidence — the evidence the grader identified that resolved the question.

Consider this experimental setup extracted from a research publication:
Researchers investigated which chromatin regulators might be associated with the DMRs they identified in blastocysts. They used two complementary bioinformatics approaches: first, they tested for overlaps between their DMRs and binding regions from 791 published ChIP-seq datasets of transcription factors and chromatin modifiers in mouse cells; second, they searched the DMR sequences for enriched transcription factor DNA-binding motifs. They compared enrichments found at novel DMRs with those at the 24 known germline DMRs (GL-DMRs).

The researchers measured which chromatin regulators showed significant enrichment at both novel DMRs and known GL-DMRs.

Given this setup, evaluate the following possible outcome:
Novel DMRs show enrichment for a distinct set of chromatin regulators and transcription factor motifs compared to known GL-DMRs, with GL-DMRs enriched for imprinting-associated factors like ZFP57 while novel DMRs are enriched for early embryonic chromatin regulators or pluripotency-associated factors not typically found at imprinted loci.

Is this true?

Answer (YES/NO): NO